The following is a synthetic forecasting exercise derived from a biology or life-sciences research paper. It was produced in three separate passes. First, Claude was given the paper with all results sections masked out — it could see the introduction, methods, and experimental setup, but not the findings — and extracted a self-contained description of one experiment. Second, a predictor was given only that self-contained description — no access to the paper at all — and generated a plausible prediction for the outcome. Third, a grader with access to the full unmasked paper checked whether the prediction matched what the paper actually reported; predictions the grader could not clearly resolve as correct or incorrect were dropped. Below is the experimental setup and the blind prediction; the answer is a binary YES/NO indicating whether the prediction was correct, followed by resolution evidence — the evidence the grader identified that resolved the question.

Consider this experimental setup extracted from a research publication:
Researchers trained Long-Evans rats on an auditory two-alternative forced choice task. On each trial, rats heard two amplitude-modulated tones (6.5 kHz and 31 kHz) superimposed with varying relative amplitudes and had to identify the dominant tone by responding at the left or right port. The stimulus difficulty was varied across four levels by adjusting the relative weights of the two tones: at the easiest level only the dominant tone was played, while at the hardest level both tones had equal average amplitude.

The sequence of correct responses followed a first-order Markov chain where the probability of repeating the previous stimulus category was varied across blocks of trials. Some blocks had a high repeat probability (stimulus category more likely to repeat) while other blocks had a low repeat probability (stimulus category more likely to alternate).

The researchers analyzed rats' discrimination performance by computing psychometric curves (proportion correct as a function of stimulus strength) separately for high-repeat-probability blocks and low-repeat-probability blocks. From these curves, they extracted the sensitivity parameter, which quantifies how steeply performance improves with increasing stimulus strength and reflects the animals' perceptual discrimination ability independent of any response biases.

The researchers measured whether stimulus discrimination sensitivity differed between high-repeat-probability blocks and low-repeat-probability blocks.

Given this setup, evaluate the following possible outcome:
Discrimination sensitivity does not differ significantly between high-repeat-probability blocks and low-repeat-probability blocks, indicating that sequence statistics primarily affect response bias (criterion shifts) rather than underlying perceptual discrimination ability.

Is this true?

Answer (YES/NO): YES